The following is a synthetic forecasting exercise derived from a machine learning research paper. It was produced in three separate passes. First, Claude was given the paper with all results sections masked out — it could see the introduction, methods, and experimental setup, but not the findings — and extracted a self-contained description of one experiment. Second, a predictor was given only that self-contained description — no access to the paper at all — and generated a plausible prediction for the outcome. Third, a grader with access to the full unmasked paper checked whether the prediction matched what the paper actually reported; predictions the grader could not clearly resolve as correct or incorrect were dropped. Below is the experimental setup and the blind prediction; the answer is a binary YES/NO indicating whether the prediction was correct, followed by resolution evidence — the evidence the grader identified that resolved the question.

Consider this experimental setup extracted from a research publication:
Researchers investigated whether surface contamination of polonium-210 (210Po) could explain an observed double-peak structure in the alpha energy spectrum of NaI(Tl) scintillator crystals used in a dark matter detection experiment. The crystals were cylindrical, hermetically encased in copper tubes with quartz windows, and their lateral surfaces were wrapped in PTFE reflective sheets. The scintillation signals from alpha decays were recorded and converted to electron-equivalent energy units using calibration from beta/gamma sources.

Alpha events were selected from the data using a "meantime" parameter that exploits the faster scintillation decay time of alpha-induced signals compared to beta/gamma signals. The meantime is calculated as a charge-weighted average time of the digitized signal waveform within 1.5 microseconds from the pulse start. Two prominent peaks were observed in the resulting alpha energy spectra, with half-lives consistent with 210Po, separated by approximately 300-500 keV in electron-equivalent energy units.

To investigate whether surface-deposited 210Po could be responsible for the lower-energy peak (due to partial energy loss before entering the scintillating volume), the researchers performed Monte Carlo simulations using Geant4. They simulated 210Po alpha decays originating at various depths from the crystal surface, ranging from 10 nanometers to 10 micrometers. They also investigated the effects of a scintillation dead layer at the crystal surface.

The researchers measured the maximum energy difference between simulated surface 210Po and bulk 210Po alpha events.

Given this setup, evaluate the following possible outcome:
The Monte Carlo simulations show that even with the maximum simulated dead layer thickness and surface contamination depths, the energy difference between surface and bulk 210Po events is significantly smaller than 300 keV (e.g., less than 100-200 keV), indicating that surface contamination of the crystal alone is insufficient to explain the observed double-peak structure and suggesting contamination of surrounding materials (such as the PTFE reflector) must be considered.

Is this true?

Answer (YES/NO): YES